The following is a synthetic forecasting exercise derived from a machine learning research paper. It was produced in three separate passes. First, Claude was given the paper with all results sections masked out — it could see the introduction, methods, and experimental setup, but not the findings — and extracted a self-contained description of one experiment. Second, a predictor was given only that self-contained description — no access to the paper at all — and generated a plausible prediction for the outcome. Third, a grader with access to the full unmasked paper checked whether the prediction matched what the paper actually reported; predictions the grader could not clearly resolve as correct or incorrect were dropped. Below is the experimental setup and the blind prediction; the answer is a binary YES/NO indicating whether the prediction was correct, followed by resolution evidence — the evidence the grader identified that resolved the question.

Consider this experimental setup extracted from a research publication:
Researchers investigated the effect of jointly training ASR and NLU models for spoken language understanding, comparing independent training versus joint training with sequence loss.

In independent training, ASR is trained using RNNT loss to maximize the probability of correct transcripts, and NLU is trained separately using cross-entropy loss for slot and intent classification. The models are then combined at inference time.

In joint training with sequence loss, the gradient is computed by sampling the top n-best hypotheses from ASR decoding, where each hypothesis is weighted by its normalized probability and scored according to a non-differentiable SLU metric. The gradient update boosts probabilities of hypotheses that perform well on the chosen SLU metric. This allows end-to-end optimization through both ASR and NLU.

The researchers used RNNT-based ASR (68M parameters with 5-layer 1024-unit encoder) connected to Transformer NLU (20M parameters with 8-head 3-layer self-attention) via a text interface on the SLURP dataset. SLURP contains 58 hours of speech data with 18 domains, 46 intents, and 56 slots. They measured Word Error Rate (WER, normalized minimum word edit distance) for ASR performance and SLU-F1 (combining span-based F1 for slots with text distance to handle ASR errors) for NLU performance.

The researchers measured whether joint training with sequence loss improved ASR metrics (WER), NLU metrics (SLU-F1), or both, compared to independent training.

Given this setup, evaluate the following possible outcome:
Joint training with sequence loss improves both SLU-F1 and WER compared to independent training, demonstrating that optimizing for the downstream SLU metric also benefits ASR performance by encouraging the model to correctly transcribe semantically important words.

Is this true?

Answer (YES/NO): YES